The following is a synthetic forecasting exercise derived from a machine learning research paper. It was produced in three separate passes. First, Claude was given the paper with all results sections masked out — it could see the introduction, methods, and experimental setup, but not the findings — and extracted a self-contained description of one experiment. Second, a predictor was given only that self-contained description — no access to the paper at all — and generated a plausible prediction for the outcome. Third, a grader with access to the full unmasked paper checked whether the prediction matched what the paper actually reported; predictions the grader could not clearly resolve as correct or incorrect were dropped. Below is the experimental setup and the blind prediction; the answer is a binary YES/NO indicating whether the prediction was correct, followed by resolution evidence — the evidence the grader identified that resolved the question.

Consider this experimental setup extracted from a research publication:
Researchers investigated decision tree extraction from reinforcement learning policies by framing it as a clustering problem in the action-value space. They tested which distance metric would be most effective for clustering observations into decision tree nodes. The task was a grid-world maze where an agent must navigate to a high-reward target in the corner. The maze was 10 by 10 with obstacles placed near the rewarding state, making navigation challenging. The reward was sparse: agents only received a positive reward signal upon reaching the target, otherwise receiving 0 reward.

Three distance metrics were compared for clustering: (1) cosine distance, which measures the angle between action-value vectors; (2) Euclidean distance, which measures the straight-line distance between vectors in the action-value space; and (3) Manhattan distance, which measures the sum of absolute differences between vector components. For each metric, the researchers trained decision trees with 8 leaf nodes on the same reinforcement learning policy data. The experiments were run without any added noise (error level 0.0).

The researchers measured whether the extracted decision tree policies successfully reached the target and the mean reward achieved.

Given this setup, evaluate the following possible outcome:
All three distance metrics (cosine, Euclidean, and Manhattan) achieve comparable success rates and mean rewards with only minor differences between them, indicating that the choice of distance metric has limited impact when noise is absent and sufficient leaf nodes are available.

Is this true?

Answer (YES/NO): NO